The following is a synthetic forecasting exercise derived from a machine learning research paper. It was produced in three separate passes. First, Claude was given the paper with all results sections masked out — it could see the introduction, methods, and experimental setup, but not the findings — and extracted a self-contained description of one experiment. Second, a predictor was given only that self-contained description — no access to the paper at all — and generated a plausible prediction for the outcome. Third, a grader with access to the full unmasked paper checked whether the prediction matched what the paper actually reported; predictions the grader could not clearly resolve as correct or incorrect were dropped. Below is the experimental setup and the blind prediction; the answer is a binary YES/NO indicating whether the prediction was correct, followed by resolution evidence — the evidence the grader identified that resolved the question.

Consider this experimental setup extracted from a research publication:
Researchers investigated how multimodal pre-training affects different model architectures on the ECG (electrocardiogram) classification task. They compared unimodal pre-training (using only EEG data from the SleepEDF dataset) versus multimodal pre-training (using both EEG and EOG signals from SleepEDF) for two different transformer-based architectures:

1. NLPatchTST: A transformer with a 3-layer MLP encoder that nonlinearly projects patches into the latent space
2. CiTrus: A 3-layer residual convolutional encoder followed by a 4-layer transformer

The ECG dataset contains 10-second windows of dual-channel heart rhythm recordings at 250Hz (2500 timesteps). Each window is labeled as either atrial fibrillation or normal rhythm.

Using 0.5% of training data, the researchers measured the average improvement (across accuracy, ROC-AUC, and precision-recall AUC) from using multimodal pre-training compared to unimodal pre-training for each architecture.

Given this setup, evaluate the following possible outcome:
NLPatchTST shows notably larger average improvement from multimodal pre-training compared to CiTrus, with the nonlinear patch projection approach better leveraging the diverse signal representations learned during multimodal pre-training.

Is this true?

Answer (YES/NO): NO